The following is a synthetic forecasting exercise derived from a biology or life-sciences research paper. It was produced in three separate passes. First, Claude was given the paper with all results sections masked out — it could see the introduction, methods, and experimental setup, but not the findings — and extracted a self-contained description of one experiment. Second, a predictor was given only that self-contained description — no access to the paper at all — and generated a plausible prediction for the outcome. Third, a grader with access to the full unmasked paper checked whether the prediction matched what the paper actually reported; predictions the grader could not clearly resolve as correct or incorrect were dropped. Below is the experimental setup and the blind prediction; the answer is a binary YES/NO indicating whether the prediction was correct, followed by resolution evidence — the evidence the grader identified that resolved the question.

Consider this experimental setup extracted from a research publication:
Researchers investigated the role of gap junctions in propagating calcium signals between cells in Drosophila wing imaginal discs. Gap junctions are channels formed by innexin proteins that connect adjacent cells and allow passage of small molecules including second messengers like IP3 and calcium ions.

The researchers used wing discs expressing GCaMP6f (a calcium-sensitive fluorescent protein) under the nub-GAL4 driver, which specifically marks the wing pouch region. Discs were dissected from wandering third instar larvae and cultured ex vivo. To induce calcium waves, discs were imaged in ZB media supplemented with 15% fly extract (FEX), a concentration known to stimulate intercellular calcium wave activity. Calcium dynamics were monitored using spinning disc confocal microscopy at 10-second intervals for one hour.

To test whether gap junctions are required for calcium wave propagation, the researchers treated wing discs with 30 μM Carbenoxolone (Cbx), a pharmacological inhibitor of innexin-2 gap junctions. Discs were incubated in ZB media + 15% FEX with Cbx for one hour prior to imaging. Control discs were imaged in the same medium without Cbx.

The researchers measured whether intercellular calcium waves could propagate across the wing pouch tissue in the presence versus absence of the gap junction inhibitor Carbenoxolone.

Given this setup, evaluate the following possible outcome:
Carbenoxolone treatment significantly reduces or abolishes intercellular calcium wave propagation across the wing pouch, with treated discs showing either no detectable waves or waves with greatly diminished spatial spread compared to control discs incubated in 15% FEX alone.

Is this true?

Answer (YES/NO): YES